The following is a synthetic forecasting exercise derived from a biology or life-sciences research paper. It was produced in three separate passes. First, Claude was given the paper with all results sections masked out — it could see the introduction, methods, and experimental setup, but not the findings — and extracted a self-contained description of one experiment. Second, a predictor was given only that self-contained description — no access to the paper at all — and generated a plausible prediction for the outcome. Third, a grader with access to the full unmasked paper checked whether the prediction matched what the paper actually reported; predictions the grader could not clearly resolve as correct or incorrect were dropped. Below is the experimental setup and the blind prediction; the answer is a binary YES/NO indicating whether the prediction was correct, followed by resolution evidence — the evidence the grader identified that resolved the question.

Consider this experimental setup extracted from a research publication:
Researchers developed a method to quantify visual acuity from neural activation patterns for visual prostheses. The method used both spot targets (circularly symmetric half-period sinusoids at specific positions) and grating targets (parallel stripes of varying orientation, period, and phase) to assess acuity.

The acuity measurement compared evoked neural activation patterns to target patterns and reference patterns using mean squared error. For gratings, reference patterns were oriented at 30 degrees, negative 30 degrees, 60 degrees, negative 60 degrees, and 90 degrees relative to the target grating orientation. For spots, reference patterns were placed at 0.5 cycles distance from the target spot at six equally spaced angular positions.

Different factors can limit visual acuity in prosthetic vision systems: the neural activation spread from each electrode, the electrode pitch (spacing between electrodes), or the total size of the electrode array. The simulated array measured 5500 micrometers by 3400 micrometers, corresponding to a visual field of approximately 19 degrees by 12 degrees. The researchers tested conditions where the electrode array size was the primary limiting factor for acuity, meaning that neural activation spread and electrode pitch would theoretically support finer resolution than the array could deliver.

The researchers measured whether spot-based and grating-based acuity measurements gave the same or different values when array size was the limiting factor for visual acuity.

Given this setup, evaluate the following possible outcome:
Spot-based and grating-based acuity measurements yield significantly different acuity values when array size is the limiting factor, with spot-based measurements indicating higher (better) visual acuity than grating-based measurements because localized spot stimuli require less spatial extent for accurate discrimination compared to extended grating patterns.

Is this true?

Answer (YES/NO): NO